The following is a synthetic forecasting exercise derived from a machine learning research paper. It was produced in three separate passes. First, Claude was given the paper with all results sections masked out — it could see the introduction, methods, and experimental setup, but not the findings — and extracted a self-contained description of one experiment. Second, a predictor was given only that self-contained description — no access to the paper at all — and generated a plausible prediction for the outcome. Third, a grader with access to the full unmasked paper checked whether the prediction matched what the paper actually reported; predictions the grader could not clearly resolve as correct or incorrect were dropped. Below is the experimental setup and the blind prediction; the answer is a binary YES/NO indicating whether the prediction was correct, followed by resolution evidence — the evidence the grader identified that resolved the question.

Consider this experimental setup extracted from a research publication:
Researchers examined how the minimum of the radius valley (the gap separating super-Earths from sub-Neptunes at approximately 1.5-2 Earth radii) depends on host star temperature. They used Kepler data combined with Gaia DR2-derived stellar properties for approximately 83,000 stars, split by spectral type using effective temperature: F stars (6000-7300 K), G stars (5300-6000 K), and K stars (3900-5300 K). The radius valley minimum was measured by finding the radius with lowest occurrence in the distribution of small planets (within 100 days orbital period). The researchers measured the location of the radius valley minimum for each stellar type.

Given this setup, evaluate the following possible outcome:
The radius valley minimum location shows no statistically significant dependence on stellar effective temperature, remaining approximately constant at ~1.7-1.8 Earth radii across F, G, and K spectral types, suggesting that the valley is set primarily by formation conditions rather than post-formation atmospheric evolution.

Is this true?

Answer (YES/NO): NO